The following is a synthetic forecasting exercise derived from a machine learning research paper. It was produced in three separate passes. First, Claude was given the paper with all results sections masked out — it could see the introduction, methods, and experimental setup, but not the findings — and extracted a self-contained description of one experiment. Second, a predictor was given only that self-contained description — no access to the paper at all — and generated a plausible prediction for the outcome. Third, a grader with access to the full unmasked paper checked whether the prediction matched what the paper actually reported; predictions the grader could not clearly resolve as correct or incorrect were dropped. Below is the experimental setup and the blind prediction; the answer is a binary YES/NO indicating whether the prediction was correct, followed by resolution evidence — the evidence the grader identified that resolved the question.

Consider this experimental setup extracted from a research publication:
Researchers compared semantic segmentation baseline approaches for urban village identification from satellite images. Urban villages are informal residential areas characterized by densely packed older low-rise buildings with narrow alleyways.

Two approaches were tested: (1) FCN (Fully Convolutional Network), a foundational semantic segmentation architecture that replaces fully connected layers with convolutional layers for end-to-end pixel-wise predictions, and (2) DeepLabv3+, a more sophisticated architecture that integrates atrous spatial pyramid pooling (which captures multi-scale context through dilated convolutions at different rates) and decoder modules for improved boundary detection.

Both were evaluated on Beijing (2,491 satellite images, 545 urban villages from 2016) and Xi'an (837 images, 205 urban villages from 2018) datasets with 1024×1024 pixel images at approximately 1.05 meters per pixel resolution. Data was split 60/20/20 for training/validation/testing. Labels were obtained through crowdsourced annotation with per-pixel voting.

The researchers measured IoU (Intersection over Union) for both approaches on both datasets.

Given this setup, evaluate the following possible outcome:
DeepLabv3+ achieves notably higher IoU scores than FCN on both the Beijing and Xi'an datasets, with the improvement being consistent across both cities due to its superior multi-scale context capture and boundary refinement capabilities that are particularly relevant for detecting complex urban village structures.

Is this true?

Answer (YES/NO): NO